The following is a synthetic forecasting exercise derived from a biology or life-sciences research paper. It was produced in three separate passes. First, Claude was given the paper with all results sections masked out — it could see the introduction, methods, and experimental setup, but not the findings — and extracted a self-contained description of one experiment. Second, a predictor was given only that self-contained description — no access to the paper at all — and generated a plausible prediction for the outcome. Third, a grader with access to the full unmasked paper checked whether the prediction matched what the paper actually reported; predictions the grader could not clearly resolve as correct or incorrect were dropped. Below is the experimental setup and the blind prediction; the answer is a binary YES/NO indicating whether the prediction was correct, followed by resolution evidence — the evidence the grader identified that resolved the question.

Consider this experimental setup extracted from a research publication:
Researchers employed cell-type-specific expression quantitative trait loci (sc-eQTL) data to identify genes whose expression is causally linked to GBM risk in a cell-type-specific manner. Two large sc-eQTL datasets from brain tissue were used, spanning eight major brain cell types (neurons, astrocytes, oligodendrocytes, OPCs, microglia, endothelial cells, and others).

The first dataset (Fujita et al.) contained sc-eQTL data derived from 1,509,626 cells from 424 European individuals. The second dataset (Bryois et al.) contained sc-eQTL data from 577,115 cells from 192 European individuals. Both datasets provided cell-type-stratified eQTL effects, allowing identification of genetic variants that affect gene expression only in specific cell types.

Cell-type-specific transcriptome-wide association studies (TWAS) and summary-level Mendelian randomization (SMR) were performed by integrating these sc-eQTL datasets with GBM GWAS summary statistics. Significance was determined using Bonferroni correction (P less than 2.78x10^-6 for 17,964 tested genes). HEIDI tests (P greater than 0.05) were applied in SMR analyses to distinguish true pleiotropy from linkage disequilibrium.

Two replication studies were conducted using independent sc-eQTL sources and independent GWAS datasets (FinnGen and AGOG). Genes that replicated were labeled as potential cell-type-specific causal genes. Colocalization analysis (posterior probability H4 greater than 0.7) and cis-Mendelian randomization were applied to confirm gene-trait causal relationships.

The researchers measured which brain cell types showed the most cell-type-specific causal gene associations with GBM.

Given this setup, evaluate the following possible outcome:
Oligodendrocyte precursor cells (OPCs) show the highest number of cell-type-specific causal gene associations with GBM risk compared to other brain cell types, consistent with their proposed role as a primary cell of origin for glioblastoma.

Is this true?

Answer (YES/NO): NO